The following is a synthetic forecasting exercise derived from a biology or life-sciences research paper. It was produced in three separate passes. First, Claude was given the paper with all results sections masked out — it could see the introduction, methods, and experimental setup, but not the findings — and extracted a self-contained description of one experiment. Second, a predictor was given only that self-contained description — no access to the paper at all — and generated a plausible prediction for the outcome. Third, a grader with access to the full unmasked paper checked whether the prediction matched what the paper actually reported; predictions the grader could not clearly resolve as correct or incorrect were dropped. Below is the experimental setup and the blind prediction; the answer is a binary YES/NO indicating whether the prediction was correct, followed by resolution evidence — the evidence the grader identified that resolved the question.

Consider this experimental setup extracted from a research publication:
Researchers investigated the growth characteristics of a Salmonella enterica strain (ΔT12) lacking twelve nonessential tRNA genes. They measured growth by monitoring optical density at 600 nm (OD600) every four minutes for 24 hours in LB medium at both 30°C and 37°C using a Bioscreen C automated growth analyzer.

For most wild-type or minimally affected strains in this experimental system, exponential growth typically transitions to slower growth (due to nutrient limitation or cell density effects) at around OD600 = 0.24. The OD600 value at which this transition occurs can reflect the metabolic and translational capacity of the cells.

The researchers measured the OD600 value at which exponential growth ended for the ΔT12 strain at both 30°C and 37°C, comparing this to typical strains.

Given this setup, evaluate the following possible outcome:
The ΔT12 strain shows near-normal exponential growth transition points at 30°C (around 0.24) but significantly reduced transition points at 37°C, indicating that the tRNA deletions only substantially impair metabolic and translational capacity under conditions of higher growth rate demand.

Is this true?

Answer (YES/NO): NO